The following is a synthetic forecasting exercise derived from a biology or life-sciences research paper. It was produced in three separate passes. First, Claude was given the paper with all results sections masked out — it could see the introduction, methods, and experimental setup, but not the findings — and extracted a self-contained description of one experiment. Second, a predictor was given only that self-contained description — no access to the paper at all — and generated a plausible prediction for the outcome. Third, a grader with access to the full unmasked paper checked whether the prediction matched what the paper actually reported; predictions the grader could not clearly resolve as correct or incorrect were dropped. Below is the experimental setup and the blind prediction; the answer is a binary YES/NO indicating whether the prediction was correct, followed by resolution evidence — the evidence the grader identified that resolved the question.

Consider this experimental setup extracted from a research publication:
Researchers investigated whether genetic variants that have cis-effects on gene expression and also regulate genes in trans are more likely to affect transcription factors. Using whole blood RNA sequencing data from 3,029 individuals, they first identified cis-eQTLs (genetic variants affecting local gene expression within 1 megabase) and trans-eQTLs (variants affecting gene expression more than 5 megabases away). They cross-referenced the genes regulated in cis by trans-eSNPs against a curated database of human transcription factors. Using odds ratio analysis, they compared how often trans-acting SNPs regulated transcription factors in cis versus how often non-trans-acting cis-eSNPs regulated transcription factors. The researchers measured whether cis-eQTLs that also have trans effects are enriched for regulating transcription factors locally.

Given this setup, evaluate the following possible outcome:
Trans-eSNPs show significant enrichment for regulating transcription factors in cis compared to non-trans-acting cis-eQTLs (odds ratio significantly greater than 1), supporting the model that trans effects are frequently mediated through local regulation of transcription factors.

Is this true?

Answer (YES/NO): YES